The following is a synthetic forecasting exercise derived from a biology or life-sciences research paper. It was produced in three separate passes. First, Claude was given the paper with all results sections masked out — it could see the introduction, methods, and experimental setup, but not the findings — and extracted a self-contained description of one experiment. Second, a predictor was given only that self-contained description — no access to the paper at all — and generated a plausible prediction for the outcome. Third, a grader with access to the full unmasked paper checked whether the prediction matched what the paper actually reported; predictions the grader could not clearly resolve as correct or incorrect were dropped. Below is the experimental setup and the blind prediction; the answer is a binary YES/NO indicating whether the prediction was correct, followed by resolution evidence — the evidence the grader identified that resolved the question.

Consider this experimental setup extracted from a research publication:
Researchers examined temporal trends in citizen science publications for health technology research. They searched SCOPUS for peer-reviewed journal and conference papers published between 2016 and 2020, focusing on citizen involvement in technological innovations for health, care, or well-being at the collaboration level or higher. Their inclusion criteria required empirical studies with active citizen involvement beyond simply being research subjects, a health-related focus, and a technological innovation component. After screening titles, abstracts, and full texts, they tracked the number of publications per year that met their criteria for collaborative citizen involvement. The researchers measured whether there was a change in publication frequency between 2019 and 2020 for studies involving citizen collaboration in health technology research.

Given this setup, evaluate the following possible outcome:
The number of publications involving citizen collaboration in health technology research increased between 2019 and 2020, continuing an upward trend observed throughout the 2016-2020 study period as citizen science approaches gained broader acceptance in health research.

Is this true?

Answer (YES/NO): YES